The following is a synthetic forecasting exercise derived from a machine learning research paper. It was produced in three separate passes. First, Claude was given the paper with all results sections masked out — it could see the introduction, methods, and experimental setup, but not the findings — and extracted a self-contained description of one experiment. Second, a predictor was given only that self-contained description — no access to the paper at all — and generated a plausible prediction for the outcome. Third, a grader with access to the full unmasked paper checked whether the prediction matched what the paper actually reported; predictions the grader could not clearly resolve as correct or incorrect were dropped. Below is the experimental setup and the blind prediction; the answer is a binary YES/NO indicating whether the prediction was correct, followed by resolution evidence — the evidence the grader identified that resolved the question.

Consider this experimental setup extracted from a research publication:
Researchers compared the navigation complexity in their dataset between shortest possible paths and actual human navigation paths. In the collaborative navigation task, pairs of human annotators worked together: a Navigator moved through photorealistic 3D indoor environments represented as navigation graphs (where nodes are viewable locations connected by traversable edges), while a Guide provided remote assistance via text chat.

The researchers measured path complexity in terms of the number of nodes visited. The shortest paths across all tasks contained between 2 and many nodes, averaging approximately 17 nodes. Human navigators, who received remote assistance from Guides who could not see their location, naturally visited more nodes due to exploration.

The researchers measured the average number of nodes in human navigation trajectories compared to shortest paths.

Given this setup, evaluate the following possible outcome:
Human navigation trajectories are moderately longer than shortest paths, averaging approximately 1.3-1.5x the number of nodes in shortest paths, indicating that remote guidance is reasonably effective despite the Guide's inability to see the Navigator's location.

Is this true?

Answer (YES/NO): YES